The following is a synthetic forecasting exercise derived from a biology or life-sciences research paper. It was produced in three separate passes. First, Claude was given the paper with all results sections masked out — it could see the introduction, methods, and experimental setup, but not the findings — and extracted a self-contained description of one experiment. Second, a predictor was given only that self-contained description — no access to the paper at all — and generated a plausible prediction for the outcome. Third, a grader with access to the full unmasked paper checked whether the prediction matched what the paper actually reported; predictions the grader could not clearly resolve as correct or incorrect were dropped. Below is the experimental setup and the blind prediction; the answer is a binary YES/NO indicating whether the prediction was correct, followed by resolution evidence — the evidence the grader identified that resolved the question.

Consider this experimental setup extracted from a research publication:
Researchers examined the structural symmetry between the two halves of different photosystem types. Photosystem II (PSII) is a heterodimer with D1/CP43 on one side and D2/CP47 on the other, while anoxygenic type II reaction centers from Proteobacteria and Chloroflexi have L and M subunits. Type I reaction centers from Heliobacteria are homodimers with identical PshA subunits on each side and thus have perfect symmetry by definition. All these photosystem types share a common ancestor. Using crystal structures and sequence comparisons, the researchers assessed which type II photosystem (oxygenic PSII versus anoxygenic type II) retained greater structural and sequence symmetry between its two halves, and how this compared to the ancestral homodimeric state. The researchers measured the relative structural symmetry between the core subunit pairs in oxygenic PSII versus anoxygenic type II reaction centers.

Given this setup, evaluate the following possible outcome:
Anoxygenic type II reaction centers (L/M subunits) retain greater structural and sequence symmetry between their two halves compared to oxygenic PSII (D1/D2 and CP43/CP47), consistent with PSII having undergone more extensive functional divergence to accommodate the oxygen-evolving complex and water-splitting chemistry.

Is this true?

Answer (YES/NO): NO